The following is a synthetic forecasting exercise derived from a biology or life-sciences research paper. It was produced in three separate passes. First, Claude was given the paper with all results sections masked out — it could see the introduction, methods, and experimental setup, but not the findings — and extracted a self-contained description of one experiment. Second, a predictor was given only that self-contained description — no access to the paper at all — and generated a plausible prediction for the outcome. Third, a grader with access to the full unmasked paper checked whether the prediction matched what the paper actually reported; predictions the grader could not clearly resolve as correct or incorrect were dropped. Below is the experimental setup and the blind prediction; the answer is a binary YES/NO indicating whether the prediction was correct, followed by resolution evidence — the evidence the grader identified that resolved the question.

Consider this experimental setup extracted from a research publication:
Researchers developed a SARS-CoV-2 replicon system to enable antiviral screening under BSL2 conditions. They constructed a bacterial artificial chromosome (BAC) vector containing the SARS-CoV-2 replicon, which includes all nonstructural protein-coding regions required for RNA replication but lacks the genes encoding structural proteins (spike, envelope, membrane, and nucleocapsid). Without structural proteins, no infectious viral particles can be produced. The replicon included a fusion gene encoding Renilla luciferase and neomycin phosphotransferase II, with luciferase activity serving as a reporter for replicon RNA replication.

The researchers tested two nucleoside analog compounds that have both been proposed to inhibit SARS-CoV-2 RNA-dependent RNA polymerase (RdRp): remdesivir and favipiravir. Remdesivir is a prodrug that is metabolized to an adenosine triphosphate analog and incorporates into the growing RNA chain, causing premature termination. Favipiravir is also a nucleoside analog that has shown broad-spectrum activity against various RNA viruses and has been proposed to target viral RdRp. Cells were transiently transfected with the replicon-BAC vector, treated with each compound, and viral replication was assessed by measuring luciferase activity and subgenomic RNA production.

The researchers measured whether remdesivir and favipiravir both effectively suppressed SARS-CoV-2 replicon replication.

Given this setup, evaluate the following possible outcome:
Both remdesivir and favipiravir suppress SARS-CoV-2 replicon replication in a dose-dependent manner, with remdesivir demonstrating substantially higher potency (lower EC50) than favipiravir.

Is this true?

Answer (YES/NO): NO